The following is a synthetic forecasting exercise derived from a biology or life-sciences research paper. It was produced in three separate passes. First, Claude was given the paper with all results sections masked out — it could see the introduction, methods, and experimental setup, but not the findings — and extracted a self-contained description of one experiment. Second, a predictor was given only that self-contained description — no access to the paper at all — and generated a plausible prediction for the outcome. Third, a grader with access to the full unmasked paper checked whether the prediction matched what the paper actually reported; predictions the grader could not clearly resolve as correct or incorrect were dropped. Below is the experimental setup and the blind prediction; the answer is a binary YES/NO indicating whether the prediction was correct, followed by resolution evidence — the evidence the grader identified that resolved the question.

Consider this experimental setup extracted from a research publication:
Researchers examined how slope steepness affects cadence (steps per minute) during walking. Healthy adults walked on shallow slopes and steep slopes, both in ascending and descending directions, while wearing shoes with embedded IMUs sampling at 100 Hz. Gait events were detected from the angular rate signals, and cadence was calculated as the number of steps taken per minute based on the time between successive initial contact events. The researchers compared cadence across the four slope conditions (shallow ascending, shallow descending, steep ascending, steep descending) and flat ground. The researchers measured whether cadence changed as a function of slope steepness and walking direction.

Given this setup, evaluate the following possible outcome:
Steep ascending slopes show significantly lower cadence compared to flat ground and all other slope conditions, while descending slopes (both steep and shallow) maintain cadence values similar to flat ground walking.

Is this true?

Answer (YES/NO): NO